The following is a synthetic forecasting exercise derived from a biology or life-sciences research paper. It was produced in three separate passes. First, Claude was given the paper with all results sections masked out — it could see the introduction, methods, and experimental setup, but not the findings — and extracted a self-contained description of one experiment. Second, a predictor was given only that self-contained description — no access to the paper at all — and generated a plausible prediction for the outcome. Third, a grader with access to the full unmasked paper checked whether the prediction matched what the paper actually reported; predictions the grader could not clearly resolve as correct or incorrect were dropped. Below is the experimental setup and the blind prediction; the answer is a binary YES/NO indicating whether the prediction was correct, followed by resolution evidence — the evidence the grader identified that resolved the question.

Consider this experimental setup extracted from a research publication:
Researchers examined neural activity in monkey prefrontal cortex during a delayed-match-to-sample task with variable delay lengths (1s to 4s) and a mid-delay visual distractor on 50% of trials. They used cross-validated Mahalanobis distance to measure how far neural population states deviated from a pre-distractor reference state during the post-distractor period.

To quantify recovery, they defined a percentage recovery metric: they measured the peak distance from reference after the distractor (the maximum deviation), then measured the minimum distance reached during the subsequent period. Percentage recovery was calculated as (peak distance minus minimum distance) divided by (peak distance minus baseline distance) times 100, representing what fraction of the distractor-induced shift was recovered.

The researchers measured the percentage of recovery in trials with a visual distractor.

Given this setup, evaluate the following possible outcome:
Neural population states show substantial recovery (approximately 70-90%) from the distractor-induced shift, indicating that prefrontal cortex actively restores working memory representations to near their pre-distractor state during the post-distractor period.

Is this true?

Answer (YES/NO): NO